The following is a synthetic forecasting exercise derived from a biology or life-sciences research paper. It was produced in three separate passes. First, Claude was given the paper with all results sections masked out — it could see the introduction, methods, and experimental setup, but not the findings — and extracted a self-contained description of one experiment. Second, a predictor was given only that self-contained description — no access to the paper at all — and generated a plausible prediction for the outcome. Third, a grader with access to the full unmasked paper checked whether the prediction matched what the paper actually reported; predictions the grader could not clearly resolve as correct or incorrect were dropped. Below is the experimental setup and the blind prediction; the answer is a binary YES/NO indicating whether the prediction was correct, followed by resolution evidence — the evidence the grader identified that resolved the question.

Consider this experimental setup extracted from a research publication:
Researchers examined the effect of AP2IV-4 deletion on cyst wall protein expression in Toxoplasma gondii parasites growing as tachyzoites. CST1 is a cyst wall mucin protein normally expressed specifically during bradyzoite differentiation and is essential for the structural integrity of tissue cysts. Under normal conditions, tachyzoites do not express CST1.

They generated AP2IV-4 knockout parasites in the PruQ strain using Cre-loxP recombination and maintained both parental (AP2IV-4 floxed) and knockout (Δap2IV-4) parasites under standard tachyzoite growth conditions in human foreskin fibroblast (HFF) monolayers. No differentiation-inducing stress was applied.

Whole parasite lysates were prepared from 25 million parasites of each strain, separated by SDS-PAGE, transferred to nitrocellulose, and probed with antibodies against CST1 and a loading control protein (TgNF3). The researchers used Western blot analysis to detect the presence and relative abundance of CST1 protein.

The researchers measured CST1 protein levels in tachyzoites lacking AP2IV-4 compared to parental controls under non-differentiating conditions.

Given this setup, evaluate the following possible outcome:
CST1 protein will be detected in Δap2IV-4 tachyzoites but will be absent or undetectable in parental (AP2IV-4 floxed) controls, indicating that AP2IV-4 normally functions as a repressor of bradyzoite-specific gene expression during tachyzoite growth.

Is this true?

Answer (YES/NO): NO